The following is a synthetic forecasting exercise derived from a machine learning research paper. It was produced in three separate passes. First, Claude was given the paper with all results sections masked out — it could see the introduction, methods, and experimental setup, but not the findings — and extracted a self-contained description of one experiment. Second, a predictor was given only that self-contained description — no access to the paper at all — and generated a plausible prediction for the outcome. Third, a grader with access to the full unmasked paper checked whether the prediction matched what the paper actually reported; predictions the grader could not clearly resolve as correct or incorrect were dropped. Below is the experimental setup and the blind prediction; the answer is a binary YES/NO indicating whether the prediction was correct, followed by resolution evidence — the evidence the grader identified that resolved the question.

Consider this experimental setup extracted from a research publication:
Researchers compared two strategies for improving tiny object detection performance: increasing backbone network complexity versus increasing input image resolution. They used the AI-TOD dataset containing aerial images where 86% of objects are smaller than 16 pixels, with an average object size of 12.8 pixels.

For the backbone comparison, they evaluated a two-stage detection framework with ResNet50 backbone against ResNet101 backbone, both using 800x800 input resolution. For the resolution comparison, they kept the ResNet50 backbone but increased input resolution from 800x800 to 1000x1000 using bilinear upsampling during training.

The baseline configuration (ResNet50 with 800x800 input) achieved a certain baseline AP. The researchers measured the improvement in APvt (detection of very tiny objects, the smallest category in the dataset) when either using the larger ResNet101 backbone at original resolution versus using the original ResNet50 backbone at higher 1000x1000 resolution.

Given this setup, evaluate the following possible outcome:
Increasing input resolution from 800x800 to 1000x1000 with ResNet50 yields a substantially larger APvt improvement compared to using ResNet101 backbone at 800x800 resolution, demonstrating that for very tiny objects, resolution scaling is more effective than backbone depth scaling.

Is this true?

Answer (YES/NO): YES